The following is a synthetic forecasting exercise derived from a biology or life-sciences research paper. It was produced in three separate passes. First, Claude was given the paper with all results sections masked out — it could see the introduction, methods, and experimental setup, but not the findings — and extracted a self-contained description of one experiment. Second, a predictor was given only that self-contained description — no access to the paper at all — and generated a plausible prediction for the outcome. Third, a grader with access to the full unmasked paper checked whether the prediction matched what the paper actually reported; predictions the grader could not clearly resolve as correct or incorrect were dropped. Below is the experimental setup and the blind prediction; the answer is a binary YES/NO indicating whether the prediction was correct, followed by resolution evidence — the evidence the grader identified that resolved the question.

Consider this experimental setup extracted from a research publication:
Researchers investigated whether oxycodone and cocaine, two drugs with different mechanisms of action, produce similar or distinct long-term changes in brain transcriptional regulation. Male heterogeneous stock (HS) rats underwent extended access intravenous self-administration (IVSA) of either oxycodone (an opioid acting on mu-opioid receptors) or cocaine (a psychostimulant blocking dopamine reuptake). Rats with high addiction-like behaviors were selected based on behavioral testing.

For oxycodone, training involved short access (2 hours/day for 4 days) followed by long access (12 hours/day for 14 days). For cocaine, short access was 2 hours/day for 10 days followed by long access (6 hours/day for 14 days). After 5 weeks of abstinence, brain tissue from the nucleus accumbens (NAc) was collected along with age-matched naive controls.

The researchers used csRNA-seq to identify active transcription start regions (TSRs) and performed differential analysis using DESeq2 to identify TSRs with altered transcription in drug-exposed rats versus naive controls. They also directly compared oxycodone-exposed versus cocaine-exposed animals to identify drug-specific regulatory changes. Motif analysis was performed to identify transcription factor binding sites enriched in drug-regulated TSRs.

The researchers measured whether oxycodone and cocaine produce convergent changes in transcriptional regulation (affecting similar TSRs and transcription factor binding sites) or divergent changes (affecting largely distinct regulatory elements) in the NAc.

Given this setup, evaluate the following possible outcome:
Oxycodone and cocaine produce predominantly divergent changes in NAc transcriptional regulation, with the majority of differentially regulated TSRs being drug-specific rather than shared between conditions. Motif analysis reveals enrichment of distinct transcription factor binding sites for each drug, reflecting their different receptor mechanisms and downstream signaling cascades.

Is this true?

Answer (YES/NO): NO